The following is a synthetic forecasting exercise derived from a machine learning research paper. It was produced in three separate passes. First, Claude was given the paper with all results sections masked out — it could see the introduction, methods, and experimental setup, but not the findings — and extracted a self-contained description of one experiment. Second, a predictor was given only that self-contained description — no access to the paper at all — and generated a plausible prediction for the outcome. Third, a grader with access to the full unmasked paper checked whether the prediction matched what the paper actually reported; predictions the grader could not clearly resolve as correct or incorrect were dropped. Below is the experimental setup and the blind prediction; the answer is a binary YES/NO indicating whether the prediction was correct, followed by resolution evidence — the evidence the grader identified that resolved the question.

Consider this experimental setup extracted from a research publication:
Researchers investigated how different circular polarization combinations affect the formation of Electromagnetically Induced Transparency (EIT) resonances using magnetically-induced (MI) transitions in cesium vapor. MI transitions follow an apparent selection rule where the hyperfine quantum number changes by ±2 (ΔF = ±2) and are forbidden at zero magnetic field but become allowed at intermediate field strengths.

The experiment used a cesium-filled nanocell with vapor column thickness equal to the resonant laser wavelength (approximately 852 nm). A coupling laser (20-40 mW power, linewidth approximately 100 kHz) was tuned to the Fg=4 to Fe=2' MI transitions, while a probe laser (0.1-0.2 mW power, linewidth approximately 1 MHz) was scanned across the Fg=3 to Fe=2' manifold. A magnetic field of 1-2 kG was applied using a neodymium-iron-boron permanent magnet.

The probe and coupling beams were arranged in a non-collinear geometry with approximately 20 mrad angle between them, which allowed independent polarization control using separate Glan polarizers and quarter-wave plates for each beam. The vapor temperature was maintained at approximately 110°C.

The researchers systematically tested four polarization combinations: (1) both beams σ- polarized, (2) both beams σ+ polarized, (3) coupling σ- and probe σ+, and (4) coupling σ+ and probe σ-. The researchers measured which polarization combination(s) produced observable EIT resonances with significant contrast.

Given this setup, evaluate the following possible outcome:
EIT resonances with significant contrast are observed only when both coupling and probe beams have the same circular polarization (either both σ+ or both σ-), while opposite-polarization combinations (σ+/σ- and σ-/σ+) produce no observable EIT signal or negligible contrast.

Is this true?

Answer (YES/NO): NO